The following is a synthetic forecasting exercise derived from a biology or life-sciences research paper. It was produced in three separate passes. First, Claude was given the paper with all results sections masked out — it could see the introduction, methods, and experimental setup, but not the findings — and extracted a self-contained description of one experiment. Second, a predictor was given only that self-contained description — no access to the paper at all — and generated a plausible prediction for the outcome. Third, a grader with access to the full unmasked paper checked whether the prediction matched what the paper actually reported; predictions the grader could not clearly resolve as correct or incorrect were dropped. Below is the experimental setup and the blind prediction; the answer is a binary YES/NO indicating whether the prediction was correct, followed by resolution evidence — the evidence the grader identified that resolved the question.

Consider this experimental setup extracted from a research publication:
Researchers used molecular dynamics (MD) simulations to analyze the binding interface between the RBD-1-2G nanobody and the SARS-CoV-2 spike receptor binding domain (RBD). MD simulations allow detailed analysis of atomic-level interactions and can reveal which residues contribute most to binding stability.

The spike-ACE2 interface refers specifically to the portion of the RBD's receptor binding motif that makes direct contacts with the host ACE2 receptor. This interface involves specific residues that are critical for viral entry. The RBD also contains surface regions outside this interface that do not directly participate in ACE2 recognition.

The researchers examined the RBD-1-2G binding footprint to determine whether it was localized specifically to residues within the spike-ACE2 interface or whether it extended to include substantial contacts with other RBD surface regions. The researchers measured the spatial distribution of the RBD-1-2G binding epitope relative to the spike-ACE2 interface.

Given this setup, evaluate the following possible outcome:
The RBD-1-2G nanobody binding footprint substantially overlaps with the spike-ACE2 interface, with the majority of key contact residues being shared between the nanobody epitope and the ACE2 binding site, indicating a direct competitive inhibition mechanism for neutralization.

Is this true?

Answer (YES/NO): YES